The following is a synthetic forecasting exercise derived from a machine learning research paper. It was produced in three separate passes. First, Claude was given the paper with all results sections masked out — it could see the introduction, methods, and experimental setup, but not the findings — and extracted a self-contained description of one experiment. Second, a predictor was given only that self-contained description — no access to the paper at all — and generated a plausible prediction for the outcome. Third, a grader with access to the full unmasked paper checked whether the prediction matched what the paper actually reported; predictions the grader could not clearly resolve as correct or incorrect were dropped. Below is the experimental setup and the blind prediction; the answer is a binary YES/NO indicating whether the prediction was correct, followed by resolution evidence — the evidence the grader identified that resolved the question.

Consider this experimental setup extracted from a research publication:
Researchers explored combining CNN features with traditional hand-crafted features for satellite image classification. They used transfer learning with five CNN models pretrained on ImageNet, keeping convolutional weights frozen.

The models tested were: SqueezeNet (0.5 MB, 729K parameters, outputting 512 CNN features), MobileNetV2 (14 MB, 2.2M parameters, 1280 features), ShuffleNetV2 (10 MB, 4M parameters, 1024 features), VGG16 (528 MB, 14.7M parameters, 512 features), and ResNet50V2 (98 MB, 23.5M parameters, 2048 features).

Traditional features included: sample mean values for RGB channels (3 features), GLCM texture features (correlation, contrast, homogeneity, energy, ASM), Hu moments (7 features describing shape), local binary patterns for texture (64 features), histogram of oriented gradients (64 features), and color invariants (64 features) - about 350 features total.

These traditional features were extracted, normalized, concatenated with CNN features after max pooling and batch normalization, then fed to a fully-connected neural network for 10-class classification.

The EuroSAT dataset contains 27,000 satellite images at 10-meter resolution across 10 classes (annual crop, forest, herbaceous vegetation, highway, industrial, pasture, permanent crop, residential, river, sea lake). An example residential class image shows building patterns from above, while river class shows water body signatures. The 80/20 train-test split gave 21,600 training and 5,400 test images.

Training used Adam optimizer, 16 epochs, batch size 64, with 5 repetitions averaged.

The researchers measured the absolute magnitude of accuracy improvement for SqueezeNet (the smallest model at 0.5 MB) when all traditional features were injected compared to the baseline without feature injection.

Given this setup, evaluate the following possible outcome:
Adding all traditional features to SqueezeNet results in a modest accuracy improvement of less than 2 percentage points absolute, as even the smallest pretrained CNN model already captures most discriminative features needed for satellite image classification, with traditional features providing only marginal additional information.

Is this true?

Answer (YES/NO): NO